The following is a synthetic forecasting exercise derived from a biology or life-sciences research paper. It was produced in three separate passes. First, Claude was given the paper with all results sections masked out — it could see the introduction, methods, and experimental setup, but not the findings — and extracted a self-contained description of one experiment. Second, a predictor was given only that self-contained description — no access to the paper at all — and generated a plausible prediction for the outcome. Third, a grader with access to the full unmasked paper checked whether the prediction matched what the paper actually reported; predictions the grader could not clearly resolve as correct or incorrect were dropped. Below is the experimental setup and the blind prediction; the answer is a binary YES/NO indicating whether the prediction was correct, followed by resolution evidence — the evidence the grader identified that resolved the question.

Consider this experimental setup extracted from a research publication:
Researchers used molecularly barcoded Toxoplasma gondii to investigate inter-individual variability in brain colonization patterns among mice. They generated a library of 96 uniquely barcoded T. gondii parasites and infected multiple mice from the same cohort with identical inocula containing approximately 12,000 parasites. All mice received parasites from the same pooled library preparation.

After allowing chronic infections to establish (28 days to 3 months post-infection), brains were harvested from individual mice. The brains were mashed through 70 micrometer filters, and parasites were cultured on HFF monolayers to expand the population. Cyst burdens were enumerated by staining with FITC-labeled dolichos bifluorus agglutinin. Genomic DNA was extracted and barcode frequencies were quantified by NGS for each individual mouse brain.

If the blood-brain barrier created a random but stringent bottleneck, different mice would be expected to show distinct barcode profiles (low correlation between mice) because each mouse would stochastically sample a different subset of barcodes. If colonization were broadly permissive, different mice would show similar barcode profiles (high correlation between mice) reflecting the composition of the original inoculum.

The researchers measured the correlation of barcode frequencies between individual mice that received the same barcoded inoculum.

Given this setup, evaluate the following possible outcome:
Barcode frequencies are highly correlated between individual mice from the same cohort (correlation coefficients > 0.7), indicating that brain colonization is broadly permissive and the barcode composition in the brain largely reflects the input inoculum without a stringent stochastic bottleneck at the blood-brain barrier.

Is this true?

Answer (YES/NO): NO